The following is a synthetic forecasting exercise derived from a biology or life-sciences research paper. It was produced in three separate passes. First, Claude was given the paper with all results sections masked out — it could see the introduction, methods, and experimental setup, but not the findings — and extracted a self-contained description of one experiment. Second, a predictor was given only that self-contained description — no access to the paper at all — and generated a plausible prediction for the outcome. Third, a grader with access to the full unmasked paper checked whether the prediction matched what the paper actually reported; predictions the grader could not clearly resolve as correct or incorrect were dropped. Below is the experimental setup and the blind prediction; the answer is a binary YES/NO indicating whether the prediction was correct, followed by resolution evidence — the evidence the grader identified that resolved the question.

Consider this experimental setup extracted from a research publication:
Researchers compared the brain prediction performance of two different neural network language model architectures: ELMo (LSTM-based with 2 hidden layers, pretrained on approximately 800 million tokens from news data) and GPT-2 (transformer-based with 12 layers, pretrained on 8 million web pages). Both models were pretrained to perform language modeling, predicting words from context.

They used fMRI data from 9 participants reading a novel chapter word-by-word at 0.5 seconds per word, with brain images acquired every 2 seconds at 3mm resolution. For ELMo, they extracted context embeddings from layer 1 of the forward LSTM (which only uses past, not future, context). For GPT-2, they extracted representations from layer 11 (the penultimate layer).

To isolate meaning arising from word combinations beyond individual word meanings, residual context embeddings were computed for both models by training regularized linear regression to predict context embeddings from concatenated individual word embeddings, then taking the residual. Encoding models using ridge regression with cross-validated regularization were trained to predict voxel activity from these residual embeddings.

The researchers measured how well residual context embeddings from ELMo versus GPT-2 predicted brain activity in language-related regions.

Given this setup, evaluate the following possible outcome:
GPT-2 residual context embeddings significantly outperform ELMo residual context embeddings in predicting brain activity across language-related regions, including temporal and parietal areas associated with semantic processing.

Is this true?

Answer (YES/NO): NO